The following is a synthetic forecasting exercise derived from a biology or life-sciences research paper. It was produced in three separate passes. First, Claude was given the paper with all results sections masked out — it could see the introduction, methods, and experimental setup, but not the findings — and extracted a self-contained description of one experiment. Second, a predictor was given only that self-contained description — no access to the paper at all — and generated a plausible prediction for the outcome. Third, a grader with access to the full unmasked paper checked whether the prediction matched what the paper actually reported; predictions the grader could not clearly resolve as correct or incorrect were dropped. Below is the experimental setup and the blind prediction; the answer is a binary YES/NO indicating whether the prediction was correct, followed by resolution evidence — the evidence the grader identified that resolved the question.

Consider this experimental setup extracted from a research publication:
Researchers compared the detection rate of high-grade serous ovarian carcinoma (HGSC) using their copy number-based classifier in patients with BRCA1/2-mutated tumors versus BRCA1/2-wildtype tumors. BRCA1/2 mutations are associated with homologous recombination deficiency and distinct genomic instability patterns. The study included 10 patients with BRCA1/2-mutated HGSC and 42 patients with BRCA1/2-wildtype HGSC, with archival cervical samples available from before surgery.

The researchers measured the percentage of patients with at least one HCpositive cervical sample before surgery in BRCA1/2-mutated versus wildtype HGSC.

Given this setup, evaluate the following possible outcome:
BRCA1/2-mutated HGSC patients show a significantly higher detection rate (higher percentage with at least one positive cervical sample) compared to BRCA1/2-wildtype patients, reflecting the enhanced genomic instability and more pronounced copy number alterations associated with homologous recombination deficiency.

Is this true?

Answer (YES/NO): NO